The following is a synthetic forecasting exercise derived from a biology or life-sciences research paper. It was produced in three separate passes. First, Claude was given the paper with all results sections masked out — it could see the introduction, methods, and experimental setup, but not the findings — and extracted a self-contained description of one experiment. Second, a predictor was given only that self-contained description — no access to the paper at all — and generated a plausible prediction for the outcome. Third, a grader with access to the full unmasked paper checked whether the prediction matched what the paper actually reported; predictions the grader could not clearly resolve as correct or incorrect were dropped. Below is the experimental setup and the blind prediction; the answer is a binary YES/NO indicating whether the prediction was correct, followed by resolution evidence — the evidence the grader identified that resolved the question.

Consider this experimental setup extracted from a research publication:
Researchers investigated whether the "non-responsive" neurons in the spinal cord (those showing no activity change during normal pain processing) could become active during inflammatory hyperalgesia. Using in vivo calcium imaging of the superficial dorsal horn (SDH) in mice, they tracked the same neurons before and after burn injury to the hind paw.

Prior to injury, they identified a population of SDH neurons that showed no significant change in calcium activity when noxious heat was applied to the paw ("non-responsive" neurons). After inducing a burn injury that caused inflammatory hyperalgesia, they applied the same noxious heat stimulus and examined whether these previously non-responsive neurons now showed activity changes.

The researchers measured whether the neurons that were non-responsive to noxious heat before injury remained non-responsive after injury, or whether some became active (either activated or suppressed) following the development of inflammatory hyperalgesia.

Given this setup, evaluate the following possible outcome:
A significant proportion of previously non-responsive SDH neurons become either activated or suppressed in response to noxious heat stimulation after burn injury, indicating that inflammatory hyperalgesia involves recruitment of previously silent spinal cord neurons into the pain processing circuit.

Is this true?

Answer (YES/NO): YES